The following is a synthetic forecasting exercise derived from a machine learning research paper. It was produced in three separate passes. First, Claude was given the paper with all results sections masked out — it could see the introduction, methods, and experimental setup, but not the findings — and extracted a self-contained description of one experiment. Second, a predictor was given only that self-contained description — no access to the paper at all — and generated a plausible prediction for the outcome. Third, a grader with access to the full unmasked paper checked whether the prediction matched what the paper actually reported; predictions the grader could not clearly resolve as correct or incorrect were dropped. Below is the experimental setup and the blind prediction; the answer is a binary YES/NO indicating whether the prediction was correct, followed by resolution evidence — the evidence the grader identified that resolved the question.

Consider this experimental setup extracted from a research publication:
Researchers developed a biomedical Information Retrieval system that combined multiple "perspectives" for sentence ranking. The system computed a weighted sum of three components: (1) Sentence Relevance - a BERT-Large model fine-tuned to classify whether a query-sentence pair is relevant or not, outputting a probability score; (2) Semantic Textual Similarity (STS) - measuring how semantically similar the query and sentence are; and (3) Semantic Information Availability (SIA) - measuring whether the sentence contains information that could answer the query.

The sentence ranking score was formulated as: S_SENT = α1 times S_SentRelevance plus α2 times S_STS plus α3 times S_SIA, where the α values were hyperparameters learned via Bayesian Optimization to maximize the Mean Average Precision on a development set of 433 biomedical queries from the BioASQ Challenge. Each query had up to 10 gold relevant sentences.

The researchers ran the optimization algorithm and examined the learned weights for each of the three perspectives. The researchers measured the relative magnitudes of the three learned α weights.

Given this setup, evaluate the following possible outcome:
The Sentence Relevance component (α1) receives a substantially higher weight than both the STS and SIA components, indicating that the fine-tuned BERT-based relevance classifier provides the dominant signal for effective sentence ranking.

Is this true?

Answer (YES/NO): YES